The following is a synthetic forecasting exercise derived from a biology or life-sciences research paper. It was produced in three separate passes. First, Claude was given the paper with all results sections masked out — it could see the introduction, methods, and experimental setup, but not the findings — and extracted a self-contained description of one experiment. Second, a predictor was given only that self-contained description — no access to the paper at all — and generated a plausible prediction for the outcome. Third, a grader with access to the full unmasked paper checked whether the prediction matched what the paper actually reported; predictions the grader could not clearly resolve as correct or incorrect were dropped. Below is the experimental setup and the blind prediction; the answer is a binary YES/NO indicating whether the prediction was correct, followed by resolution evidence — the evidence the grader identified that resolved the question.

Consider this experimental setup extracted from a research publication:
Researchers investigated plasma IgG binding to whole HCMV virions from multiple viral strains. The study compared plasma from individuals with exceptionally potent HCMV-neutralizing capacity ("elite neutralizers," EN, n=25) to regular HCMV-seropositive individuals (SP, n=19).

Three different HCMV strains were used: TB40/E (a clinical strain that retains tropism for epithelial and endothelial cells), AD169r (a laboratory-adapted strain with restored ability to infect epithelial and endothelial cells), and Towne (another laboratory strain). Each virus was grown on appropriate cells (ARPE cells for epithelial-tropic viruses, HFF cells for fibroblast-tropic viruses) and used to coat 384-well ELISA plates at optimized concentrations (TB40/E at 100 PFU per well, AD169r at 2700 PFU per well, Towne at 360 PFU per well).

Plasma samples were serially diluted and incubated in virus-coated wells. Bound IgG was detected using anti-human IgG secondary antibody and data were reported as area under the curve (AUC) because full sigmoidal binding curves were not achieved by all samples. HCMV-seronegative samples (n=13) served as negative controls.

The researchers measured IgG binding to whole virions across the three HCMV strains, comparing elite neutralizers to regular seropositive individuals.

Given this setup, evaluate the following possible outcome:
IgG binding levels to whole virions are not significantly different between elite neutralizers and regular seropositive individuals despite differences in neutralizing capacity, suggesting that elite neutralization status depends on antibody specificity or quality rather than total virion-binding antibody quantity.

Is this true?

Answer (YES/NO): NO